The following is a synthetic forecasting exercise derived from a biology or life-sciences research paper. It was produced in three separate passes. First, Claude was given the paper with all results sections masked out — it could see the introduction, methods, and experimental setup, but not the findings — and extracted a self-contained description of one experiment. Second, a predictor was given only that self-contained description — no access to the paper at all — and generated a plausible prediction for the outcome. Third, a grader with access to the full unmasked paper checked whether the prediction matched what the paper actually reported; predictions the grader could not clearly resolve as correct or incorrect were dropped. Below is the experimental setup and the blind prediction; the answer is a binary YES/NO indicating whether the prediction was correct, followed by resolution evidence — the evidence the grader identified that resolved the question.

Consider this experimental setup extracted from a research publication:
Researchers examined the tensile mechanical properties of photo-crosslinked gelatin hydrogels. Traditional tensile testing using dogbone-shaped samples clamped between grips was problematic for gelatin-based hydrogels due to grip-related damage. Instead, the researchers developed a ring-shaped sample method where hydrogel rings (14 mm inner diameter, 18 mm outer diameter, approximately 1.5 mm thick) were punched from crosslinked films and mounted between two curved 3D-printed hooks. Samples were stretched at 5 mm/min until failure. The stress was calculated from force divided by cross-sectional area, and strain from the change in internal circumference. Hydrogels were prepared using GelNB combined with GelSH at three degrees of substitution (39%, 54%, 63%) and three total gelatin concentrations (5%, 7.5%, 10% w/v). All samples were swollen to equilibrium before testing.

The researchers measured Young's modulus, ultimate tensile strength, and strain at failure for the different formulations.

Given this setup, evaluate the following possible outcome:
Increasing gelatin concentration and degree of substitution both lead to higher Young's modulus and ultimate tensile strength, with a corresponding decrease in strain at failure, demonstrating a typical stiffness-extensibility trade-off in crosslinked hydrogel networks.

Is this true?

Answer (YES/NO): NO